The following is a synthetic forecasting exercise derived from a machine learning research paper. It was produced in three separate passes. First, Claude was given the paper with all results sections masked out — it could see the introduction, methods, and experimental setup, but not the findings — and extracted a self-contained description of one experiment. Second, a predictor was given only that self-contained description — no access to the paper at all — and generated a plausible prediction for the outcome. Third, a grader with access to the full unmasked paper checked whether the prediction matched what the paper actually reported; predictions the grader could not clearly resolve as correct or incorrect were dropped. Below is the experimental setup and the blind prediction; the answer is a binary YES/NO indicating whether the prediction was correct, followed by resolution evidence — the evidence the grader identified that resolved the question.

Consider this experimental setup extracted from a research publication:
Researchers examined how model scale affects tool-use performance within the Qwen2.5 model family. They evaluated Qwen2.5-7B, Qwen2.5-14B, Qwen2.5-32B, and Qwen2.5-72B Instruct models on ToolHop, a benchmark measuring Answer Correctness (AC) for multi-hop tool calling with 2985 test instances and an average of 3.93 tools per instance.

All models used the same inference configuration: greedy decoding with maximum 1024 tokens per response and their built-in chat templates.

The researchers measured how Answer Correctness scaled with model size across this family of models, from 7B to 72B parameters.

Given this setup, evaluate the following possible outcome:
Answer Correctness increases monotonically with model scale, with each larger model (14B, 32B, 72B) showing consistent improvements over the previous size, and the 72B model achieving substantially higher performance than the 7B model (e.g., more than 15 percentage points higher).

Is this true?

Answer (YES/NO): NO